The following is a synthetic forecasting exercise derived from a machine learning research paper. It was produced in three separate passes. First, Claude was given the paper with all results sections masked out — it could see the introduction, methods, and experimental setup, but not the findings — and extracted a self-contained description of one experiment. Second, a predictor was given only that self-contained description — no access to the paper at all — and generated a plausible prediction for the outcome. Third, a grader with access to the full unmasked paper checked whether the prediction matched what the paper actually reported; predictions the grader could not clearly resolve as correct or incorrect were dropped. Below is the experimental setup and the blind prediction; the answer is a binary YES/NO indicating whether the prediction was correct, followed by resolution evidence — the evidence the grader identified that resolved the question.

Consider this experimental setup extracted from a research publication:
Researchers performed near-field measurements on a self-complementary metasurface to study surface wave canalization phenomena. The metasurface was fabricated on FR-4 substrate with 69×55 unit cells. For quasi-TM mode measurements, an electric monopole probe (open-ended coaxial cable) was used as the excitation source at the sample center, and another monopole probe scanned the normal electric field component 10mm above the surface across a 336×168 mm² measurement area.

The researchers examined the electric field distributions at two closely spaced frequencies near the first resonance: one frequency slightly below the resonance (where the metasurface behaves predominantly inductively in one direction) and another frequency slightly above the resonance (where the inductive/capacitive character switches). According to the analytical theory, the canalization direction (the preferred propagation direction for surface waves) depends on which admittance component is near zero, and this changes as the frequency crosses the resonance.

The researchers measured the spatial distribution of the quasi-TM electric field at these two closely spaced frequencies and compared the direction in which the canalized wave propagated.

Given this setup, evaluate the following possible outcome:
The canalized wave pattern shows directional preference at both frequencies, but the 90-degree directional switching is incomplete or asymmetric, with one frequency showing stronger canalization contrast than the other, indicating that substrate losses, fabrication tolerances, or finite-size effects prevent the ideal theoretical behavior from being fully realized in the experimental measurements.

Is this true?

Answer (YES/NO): YES